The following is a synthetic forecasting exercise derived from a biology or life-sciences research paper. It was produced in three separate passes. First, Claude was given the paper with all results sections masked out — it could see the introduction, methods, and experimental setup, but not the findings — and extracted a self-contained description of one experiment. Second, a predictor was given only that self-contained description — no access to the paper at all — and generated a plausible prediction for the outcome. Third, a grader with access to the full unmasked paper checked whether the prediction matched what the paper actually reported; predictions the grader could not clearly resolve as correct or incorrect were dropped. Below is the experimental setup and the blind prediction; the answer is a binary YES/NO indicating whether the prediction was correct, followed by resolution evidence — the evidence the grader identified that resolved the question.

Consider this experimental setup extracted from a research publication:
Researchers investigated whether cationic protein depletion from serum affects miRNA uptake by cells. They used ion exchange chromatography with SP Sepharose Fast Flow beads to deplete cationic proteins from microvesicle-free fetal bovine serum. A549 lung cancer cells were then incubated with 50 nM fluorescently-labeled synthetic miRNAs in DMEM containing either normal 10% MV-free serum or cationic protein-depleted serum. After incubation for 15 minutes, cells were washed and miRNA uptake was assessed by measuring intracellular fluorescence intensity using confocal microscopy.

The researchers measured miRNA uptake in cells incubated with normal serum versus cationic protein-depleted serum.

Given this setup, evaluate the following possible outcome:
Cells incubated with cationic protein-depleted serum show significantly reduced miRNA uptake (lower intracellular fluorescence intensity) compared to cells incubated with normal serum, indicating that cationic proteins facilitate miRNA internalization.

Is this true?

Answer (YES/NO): YES